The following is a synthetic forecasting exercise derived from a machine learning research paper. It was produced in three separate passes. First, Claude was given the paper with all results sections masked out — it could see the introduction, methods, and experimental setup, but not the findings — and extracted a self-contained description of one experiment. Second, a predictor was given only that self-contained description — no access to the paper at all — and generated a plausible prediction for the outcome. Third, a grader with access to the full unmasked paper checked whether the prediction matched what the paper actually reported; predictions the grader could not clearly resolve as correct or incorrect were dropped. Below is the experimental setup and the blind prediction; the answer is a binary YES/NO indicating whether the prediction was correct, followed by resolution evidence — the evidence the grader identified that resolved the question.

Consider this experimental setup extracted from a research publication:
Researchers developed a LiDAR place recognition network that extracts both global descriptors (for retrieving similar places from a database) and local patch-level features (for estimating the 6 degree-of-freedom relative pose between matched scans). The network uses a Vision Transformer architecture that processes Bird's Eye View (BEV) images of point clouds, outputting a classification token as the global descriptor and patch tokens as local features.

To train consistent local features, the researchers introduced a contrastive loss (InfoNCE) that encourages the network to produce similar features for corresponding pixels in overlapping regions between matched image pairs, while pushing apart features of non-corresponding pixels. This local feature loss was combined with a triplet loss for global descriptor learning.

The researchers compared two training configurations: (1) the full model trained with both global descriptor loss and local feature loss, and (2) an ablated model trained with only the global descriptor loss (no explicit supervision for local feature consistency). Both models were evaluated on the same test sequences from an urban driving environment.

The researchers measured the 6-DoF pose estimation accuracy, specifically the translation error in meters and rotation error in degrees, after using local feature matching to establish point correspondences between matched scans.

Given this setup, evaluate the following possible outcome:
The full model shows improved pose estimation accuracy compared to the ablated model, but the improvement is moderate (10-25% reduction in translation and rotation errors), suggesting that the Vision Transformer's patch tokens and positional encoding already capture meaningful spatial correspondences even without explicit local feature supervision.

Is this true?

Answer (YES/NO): NO